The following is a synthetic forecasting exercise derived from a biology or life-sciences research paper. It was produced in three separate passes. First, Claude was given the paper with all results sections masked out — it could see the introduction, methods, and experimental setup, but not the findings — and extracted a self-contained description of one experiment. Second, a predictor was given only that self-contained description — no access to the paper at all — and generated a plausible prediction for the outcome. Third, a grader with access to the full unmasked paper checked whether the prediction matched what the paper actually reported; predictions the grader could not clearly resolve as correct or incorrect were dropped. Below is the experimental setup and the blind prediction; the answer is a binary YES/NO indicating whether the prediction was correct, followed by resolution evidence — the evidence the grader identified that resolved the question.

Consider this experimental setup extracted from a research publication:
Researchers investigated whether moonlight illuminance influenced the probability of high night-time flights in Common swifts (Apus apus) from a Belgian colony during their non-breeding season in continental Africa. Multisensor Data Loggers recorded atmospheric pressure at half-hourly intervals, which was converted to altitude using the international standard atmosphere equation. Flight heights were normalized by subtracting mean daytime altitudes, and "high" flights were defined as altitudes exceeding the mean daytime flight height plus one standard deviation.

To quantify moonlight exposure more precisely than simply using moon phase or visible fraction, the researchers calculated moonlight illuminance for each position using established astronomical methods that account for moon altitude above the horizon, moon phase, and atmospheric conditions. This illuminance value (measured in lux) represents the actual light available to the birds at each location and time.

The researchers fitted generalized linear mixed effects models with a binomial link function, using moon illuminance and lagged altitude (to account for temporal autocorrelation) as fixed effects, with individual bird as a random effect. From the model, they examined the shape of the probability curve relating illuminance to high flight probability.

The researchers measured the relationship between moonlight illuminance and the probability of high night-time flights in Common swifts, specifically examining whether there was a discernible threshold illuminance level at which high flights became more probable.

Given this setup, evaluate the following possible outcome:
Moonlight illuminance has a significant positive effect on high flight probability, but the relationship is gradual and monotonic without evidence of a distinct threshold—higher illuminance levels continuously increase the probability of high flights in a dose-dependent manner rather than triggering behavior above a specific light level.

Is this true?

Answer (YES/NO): NO